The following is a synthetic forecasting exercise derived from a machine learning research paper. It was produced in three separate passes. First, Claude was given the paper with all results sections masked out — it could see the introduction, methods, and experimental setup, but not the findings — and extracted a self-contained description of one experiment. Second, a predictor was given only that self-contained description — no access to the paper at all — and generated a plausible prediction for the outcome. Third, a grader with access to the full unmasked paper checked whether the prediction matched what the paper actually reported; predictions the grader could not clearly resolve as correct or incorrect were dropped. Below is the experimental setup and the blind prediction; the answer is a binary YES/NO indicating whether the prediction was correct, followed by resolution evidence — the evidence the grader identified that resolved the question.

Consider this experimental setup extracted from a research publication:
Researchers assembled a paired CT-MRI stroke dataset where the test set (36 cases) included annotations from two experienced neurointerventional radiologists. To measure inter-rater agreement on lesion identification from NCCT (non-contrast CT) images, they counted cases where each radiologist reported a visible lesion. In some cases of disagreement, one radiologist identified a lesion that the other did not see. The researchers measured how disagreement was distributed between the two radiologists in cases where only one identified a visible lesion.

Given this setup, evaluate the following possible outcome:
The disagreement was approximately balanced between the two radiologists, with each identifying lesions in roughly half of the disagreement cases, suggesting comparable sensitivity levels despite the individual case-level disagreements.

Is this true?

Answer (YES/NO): NO